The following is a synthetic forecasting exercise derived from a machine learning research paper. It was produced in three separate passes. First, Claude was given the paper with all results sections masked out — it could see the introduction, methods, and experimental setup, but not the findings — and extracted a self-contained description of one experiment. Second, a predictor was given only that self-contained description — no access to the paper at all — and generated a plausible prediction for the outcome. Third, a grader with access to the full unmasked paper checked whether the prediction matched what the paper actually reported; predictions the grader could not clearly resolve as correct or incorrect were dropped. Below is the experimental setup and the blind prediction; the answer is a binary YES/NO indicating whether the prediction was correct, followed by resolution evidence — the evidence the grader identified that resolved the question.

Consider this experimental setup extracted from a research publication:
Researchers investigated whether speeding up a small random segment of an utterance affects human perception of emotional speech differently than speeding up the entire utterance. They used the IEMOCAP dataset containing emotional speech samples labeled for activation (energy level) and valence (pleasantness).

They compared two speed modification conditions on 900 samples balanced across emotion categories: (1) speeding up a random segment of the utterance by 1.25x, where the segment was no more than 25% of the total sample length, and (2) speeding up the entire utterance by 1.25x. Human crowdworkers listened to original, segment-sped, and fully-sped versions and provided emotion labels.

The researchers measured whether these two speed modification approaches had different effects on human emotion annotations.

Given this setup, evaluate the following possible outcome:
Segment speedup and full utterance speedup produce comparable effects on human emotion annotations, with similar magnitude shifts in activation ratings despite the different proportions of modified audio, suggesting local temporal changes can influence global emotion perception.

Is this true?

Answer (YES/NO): NO